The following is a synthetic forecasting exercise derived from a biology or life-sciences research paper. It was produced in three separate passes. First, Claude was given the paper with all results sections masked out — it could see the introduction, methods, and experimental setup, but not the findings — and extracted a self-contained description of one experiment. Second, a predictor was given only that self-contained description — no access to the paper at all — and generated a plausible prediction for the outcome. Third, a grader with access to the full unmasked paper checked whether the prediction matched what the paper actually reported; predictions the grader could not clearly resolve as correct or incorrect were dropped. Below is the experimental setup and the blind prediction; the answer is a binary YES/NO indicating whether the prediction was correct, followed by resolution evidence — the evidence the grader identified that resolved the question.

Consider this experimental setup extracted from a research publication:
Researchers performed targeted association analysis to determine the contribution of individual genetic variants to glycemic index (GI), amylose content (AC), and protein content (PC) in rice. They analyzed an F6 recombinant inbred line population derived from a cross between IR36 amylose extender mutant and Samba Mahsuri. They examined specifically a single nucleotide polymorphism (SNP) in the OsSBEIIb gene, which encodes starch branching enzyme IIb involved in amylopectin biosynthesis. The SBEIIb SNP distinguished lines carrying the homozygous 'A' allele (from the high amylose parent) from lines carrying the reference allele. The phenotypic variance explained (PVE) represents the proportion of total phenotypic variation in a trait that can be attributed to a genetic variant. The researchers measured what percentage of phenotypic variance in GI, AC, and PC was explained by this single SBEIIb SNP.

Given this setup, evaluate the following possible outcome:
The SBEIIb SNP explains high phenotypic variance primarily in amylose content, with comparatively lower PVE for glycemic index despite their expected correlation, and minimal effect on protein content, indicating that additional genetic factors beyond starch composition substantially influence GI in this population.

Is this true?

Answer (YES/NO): NO